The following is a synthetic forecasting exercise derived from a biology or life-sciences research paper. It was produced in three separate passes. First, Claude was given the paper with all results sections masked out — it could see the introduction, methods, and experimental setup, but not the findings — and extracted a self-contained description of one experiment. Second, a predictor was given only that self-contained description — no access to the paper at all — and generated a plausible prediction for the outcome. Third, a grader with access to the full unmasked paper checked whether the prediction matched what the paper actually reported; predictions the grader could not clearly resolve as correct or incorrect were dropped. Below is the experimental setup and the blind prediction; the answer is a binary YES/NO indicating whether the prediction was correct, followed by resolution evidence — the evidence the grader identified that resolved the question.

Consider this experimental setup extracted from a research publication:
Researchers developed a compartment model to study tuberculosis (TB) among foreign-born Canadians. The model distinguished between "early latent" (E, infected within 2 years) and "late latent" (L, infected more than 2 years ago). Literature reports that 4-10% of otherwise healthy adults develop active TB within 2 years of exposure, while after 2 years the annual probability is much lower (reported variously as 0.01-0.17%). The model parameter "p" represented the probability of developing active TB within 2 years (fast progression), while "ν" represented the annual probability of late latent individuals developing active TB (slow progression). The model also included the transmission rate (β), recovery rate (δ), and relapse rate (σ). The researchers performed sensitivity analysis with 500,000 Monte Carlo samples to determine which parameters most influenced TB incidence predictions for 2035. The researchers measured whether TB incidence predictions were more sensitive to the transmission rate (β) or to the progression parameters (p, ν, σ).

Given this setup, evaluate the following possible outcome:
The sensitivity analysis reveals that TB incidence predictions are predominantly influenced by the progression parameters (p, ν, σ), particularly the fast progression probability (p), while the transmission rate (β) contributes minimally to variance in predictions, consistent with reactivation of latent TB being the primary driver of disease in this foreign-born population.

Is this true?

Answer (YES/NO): YES